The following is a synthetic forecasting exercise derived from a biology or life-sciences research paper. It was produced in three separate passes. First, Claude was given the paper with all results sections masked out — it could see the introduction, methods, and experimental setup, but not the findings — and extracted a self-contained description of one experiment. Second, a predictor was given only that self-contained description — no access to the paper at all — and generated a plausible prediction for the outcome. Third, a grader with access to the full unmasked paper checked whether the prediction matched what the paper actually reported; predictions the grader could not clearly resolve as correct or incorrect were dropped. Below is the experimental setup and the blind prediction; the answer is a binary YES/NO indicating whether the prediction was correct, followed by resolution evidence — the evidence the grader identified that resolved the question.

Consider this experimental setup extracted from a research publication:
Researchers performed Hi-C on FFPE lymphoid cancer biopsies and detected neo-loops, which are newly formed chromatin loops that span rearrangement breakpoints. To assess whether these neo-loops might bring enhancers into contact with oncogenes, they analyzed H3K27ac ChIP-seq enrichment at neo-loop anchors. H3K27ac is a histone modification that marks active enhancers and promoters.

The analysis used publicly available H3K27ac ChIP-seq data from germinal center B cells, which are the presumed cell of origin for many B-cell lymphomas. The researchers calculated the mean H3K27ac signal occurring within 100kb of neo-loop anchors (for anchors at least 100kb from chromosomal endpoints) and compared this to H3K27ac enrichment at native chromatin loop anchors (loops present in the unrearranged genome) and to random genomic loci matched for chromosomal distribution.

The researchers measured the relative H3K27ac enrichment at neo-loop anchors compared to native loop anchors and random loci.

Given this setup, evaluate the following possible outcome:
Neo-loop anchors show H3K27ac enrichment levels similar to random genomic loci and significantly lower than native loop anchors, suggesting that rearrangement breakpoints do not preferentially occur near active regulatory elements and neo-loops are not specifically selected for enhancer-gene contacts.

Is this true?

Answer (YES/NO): NO